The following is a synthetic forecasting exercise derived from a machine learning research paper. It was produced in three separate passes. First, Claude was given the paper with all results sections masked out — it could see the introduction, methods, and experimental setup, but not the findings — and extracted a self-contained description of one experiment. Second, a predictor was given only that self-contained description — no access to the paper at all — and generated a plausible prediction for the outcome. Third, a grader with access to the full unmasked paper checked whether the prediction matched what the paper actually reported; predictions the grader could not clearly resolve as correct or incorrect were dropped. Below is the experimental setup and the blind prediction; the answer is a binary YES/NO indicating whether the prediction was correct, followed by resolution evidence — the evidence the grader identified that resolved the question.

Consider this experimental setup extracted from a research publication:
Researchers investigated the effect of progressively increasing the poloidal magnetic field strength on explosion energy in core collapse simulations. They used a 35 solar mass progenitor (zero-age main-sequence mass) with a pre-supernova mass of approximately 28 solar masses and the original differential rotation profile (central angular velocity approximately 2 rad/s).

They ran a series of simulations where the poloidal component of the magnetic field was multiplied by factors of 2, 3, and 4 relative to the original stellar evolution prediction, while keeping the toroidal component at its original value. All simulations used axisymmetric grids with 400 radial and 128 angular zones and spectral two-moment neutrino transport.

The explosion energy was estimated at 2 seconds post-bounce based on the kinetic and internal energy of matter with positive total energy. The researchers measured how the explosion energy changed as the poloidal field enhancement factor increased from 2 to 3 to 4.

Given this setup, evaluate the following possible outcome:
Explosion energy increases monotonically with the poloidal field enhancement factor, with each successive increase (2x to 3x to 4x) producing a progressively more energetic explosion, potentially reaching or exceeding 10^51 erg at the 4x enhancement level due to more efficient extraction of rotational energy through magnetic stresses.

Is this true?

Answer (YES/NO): YES